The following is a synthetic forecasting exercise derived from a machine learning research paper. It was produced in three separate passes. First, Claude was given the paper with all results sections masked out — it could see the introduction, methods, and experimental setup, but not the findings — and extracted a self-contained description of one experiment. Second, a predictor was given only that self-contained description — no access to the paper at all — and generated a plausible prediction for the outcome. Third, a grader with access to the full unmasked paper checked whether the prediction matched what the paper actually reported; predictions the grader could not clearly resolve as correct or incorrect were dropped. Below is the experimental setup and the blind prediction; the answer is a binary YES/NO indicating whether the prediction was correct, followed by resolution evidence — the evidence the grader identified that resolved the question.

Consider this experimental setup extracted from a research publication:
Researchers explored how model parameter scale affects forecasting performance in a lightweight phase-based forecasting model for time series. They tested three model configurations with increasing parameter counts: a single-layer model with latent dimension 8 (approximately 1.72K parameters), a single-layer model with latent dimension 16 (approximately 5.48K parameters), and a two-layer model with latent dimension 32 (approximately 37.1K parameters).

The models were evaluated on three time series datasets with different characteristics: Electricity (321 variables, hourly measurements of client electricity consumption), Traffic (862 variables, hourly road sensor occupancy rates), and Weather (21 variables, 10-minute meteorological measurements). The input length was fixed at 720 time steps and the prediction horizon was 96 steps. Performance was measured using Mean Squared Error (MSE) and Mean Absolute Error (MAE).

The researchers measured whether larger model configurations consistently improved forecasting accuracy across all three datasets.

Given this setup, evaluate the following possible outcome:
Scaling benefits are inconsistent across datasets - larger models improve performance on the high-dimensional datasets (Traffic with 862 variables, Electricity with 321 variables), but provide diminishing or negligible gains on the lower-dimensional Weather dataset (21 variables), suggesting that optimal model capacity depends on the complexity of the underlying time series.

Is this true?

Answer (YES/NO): NO